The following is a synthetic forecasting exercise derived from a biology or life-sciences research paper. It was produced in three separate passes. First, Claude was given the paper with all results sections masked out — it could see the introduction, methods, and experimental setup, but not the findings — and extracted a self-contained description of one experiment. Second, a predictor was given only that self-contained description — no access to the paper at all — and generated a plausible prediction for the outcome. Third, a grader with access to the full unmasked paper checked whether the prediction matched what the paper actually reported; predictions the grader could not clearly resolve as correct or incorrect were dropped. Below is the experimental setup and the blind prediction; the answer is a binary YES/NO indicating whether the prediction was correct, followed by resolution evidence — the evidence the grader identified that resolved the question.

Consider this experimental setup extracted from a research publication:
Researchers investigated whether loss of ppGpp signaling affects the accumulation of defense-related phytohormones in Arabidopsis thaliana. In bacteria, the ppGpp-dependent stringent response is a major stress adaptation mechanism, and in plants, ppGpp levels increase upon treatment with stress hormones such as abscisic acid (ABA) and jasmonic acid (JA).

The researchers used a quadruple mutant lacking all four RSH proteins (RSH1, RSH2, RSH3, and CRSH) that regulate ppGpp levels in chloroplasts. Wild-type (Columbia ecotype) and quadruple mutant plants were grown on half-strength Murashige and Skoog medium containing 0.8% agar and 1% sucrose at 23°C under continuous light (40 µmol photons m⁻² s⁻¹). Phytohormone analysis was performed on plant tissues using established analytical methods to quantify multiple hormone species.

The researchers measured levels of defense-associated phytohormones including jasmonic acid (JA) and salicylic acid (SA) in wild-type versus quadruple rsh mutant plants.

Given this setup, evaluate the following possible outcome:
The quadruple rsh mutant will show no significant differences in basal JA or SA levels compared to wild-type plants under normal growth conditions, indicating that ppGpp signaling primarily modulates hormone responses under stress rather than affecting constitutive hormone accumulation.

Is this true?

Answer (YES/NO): NO